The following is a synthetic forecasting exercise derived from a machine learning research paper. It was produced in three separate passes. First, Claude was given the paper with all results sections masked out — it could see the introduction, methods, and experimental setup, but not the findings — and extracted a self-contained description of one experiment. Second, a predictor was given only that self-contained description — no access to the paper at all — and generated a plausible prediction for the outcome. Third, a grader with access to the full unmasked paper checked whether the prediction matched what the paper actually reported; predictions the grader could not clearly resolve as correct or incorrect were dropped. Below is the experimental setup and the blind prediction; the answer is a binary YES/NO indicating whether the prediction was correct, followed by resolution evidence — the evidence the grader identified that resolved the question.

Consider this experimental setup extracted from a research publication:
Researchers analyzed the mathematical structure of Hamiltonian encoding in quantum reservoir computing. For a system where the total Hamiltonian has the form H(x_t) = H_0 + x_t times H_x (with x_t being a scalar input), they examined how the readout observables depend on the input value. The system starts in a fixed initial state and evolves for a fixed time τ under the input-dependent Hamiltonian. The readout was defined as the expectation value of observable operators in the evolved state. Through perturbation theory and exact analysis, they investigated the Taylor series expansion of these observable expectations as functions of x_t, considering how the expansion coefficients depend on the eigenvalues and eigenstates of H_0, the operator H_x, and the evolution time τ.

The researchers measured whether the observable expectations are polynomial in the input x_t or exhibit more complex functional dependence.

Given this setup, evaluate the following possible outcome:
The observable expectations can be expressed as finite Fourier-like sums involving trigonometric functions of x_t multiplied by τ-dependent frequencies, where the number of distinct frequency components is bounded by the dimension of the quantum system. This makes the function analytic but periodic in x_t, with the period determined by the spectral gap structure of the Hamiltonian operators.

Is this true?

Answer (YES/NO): NO